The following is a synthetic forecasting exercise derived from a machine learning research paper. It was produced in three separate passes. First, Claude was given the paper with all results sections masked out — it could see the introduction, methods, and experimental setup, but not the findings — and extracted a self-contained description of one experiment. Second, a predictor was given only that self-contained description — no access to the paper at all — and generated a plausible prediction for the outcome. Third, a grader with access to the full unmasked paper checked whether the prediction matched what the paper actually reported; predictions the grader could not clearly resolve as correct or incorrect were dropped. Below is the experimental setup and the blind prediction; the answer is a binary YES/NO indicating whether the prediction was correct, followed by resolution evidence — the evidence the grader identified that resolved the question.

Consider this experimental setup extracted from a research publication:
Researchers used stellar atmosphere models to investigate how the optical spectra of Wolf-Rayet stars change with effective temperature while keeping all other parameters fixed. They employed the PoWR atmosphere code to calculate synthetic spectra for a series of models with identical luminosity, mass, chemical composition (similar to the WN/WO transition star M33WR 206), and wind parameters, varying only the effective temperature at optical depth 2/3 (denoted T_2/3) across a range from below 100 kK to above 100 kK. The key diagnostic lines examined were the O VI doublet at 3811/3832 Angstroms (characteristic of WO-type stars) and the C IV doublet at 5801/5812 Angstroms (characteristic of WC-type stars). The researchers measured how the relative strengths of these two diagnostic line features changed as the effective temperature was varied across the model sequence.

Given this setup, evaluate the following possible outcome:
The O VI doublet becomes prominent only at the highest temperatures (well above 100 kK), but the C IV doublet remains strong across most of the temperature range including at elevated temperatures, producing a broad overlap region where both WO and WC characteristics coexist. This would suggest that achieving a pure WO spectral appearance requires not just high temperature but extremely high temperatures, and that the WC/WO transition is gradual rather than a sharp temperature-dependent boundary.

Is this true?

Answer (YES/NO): NO